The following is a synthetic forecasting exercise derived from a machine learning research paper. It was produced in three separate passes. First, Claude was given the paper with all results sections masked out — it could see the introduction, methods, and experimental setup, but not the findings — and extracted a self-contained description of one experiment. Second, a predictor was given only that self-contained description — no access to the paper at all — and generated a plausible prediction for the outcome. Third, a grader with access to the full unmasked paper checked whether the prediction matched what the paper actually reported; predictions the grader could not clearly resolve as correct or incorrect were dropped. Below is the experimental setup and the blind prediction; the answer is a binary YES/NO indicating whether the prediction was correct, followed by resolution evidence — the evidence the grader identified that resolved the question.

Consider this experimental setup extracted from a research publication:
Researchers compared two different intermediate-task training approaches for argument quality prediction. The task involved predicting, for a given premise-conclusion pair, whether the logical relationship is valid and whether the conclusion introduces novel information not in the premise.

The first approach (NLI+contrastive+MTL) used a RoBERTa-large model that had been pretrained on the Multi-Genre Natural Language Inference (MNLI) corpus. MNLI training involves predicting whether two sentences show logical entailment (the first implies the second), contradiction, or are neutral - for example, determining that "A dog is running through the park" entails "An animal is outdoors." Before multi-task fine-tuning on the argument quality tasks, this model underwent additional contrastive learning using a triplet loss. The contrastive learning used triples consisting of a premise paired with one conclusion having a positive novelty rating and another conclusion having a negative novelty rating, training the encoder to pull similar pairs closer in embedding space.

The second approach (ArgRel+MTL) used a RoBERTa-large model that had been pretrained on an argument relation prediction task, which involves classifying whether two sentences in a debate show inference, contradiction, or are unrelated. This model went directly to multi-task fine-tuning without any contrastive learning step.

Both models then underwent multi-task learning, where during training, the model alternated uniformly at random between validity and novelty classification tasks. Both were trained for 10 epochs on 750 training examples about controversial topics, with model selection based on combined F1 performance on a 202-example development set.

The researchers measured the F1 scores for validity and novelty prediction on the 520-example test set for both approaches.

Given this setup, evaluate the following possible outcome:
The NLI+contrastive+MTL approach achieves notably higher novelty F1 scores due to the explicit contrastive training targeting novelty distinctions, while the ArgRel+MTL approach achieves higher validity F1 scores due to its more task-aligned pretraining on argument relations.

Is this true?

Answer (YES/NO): NO